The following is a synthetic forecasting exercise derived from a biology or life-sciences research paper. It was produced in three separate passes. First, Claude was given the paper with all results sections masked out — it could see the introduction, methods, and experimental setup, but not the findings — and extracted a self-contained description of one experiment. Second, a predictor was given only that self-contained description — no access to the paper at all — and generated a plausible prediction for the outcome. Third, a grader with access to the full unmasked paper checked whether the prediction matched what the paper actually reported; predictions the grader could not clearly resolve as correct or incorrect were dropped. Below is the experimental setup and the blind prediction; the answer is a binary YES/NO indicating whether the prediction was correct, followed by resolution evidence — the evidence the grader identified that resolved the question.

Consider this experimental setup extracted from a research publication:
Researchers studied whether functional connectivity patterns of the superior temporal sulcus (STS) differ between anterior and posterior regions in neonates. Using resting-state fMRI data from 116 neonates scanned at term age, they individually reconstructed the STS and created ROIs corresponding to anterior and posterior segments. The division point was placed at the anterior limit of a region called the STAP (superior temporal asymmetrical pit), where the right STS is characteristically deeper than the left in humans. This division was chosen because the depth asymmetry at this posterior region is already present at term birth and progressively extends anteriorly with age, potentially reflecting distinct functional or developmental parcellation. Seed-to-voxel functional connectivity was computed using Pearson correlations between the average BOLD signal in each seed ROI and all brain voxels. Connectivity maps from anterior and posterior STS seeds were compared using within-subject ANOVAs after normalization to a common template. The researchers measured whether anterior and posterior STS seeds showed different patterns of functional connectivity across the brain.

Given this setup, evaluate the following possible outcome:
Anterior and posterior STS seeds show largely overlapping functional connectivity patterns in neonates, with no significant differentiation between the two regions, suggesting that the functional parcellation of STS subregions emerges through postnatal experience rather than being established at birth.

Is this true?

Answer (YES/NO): NO